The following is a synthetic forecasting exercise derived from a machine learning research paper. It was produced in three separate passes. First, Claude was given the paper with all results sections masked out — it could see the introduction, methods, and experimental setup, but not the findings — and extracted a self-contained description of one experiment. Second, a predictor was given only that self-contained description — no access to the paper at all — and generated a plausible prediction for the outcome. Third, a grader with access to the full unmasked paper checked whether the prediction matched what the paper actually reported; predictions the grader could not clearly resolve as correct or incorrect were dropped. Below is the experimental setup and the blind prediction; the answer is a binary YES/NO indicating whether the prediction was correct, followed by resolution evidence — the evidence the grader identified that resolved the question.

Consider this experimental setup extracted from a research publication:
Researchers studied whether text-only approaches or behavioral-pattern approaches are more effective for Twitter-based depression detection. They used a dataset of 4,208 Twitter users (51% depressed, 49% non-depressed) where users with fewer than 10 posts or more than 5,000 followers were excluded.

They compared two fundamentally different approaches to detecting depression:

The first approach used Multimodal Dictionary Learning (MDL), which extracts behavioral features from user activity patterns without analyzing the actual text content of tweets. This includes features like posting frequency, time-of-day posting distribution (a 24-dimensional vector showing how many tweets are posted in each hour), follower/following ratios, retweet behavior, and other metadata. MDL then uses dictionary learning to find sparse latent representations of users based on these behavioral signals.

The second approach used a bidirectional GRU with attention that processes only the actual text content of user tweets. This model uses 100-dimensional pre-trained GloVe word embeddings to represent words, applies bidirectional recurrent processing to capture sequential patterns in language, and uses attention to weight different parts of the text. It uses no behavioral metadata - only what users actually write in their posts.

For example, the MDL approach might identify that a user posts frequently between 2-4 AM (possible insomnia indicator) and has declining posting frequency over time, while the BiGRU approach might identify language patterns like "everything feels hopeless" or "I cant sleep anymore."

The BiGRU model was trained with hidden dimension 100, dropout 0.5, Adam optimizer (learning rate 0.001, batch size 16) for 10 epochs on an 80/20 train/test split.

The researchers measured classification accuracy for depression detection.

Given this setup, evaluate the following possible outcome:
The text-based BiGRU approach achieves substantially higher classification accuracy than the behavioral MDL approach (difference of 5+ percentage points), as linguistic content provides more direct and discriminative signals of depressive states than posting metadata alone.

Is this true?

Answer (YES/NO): NO